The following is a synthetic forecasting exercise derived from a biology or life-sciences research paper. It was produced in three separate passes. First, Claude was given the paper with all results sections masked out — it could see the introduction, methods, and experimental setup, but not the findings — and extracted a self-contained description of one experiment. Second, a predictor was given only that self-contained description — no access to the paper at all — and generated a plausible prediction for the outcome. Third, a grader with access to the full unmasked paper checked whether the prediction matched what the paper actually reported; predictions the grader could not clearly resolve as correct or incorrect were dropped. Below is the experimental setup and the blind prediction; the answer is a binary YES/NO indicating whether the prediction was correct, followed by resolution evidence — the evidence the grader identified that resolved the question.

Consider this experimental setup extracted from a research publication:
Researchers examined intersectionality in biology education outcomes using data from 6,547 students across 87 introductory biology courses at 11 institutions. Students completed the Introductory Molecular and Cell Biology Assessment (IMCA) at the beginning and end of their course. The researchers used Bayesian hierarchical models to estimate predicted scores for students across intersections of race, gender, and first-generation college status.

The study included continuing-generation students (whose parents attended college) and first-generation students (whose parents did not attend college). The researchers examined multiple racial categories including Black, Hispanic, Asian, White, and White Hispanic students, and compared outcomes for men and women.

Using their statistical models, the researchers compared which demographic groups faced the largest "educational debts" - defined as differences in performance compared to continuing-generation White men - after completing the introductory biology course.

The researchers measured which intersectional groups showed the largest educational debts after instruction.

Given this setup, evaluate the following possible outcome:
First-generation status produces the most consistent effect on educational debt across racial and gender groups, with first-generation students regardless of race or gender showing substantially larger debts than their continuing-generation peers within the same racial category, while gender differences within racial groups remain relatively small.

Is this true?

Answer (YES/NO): NO